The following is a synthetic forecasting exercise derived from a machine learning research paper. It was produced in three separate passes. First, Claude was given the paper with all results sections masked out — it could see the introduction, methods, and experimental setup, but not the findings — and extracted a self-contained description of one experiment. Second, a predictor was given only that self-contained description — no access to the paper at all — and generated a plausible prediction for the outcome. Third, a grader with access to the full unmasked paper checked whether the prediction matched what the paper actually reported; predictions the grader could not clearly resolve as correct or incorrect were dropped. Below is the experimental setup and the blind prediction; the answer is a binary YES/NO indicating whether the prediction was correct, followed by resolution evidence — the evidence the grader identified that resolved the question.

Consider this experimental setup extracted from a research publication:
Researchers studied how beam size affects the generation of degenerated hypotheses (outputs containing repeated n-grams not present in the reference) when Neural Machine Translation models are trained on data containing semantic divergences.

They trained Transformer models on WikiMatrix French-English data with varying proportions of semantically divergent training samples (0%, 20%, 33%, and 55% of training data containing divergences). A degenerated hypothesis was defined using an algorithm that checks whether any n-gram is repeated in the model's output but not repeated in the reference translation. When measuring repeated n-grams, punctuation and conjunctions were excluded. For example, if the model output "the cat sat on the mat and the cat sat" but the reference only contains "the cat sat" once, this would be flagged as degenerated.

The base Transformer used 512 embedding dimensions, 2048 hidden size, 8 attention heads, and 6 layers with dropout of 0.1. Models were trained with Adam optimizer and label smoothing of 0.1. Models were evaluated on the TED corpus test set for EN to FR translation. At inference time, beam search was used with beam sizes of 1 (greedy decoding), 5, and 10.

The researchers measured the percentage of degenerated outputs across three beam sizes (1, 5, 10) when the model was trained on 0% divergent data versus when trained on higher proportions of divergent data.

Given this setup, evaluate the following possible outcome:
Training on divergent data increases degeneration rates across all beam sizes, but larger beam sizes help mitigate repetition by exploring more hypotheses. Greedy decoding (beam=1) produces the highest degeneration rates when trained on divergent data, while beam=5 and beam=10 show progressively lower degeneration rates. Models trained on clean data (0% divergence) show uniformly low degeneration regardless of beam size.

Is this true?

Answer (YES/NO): NO